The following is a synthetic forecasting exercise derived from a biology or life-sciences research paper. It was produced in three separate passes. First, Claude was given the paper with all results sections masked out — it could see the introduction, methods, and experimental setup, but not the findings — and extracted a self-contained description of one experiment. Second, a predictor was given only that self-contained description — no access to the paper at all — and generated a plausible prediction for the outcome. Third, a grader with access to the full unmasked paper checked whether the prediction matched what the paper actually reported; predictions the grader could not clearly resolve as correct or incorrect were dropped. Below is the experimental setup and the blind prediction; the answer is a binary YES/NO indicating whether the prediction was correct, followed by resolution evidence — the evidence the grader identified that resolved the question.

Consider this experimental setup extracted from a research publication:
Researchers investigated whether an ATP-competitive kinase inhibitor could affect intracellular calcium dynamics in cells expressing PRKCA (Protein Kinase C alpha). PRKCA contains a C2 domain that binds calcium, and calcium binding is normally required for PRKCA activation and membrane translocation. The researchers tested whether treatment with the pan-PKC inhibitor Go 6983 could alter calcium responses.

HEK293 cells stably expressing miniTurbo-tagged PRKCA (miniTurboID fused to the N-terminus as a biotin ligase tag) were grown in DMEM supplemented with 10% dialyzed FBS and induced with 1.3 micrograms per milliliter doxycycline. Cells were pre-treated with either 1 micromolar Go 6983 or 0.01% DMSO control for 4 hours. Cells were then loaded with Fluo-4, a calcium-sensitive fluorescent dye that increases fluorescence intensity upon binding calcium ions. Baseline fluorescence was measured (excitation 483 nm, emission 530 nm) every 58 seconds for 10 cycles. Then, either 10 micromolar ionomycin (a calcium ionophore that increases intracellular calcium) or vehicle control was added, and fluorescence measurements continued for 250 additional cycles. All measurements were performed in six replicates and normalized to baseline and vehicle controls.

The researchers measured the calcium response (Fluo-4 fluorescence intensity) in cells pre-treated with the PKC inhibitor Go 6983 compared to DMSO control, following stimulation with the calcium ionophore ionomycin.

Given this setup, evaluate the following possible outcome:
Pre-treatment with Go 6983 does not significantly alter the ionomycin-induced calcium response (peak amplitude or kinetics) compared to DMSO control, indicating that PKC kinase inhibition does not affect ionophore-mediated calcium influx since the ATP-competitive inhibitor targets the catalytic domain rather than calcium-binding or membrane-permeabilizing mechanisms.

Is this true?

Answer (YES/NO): YES